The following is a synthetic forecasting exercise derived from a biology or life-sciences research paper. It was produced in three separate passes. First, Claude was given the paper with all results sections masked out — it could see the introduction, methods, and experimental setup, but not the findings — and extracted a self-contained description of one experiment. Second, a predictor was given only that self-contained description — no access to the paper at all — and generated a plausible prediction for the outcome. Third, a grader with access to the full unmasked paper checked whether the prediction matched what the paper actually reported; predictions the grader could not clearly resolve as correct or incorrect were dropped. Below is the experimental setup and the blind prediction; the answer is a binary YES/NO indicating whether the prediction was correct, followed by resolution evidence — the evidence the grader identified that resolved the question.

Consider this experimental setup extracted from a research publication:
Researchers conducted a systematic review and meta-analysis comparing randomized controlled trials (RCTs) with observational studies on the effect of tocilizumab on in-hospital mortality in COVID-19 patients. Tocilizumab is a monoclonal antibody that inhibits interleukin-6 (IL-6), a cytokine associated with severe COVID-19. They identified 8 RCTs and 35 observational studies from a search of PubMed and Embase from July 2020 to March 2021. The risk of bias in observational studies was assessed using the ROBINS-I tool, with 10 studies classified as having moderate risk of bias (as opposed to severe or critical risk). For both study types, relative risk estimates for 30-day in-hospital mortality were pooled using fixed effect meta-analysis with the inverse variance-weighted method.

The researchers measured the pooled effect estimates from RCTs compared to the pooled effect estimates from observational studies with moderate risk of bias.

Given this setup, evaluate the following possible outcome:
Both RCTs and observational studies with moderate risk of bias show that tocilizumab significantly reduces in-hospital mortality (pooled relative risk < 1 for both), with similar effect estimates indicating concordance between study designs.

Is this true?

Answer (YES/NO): NO